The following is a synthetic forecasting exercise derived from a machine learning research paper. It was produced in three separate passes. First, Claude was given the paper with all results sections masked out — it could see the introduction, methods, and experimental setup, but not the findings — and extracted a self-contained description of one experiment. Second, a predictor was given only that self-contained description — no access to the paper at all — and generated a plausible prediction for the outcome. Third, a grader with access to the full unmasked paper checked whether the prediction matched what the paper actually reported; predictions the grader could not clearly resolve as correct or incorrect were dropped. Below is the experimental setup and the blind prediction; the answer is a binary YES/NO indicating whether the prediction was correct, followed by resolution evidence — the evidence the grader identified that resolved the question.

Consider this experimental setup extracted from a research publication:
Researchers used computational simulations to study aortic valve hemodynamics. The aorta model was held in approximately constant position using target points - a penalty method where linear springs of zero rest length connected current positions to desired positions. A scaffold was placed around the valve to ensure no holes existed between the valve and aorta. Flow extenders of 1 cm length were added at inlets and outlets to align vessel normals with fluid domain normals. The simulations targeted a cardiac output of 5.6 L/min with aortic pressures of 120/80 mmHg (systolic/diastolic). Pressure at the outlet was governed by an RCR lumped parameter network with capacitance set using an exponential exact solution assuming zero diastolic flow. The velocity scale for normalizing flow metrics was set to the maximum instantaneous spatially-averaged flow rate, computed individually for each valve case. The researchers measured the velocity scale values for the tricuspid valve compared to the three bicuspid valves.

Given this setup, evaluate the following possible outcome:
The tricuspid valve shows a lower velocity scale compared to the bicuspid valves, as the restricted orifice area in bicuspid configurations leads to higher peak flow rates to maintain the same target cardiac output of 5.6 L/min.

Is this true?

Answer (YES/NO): NO